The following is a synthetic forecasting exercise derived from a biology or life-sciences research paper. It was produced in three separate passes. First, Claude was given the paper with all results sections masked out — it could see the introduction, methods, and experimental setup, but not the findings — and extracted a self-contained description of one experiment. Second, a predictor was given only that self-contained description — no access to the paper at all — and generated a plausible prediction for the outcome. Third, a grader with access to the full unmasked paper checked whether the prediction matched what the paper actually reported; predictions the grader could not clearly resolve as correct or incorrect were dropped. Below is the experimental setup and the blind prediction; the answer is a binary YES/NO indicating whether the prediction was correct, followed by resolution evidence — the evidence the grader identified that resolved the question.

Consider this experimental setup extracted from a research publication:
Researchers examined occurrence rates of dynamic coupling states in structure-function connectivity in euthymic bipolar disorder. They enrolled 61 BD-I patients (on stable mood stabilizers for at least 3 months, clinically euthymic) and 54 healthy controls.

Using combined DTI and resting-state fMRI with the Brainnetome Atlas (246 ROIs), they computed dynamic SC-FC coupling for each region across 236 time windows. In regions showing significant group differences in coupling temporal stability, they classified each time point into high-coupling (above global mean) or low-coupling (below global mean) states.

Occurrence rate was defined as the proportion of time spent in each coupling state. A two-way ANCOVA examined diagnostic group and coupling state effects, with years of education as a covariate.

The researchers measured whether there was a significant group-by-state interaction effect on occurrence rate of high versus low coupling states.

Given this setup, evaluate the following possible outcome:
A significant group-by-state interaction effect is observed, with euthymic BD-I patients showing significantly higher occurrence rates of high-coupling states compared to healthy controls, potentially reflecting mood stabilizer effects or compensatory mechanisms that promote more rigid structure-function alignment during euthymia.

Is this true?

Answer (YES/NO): NO